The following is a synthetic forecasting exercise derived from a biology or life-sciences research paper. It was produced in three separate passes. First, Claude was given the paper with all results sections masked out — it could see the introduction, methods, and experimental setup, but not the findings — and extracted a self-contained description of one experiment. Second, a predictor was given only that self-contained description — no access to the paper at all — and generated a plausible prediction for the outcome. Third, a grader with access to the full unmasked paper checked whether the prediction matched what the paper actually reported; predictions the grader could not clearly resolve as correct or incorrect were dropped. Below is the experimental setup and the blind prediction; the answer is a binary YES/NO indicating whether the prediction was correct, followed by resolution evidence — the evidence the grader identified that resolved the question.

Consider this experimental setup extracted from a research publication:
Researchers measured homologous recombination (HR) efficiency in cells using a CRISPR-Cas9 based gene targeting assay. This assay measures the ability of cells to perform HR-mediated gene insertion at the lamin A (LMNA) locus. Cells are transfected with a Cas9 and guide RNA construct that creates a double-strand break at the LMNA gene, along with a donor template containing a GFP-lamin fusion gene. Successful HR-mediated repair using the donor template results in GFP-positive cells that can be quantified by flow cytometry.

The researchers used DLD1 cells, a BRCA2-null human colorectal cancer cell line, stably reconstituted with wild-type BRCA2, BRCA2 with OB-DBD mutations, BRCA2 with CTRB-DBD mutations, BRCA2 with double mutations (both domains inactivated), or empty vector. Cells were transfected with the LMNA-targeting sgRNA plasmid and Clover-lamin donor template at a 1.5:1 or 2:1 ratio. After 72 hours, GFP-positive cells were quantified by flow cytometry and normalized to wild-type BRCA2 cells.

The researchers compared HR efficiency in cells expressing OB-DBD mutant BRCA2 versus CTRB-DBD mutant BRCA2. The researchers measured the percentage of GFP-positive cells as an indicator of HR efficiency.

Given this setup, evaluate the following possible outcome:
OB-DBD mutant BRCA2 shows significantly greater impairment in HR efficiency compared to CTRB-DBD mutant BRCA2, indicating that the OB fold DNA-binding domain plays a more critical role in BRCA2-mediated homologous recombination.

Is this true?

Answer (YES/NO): YES